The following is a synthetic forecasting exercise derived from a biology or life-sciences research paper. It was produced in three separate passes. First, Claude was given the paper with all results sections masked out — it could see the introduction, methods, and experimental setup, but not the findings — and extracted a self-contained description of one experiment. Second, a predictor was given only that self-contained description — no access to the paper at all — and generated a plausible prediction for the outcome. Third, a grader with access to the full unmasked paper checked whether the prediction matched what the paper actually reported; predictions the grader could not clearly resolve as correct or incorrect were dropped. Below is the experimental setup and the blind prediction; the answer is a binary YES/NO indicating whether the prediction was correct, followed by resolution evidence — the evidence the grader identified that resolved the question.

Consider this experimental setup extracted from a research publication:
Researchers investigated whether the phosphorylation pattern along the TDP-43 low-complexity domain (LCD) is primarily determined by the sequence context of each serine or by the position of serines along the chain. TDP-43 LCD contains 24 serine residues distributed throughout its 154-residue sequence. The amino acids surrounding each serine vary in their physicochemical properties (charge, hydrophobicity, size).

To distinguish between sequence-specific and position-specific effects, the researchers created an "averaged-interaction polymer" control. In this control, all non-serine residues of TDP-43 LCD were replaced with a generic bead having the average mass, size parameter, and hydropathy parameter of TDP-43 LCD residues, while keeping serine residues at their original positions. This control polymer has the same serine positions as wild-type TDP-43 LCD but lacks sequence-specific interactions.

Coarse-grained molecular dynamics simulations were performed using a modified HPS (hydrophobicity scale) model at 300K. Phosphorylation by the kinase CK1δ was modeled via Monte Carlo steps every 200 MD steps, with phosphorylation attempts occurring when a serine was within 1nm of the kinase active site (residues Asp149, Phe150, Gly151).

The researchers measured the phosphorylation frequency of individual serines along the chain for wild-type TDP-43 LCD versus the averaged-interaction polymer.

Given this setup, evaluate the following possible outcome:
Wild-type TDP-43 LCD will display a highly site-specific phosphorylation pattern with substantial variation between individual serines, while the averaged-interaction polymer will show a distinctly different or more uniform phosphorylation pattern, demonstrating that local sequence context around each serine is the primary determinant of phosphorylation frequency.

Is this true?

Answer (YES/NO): YES